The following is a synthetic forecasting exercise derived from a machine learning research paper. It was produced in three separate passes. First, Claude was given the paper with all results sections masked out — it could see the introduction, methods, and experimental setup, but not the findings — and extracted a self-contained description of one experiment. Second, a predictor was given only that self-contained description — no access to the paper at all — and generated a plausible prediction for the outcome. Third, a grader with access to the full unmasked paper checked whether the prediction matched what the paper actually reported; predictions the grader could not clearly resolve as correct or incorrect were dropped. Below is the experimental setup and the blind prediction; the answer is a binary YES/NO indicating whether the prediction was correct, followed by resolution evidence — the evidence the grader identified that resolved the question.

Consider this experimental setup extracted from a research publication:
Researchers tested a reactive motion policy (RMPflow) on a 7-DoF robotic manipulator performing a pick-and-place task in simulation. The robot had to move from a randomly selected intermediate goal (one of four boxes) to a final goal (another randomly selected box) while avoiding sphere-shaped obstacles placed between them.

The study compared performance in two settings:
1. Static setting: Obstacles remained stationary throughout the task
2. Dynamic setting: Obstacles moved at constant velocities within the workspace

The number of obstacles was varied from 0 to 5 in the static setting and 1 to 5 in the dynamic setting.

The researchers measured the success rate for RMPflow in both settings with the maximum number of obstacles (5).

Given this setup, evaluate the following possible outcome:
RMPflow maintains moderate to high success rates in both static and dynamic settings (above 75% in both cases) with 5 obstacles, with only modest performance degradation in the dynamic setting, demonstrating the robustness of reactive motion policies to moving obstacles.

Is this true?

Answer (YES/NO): NO